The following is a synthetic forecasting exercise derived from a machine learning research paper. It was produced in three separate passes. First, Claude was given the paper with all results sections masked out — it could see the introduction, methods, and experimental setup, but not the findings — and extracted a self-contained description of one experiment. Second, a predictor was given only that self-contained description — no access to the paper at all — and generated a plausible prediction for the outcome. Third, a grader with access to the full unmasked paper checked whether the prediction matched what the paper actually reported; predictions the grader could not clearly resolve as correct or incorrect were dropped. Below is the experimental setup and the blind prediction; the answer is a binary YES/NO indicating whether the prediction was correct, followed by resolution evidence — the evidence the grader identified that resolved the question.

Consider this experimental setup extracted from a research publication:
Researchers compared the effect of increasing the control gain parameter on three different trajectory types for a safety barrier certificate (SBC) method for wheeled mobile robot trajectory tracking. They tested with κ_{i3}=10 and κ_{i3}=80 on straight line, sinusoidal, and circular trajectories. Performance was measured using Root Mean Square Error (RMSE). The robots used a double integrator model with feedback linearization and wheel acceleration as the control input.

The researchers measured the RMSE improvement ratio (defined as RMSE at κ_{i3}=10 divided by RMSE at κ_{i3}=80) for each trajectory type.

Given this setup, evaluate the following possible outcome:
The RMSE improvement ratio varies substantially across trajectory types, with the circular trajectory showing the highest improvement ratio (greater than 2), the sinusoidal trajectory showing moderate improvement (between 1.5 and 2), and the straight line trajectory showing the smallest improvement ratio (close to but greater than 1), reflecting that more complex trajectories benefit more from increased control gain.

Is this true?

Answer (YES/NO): NO